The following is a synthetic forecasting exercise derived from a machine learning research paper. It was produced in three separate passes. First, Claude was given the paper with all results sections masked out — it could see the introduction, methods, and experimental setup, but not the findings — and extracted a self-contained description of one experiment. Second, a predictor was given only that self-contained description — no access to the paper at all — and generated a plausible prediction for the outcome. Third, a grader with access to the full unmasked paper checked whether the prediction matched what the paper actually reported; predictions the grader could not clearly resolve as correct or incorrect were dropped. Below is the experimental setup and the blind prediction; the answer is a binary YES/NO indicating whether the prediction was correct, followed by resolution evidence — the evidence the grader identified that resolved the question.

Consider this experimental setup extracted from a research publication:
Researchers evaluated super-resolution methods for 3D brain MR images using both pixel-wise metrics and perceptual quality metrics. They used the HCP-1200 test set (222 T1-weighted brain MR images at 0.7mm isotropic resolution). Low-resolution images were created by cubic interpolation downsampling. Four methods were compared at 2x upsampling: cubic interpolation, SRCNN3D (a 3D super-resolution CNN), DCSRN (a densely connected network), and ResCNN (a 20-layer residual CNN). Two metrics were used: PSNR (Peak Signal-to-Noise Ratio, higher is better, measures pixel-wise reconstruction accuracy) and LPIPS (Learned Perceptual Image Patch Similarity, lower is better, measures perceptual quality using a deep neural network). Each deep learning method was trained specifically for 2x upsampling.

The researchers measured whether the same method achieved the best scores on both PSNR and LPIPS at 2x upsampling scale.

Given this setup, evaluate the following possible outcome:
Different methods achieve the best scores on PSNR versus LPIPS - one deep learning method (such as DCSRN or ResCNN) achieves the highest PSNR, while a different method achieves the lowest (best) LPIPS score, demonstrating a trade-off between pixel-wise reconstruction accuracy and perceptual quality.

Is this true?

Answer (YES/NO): NO